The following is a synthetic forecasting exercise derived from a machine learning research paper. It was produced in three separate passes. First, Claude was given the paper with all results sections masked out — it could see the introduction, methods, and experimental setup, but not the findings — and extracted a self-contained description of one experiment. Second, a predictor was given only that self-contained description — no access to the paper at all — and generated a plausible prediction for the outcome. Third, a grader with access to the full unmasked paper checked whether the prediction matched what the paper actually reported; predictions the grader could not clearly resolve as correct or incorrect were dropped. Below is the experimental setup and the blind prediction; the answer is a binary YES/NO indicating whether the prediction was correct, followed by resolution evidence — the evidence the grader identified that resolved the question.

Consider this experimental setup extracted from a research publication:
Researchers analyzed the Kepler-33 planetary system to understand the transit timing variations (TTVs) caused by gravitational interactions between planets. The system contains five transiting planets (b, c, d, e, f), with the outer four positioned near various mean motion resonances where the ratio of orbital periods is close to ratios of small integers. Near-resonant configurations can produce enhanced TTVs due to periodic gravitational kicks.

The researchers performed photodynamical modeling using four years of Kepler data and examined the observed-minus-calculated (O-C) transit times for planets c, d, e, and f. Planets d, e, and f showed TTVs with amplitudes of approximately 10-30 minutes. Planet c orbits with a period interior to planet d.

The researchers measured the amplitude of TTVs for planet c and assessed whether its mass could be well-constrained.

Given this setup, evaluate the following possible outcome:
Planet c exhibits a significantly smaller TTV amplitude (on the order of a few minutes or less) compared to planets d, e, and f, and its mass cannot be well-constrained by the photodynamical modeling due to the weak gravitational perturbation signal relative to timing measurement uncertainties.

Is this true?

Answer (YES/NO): YES